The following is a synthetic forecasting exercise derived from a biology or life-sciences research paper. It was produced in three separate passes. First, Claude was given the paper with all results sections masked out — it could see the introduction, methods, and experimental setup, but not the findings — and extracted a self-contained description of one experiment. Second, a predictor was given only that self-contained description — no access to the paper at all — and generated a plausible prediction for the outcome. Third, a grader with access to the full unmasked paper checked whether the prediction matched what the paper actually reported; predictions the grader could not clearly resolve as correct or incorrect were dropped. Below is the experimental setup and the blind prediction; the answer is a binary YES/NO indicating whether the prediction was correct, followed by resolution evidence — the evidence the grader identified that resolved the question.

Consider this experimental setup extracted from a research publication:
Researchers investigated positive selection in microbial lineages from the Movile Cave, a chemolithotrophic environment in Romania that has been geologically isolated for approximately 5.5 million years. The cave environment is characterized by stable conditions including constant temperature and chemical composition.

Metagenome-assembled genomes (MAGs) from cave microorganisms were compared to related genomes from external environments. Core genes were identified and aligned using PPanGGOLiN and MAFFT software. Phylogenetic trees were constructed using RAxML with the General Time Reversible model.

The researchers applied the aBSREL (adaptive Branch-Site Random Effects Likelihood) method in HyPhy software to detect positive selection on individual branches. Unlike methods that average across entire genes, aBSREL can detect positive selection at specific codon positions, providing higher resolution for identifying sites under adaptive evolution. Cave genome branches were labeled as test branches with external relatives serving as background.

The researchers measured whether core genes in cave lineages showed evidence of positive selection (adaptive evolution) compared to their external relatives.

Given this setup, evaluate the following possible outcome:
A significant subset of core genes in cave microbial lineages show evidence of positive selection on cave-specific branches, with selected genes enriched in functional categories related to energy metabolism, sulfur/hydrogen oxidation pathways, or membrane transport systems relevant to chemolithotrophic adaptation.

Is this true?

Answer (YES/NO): NO